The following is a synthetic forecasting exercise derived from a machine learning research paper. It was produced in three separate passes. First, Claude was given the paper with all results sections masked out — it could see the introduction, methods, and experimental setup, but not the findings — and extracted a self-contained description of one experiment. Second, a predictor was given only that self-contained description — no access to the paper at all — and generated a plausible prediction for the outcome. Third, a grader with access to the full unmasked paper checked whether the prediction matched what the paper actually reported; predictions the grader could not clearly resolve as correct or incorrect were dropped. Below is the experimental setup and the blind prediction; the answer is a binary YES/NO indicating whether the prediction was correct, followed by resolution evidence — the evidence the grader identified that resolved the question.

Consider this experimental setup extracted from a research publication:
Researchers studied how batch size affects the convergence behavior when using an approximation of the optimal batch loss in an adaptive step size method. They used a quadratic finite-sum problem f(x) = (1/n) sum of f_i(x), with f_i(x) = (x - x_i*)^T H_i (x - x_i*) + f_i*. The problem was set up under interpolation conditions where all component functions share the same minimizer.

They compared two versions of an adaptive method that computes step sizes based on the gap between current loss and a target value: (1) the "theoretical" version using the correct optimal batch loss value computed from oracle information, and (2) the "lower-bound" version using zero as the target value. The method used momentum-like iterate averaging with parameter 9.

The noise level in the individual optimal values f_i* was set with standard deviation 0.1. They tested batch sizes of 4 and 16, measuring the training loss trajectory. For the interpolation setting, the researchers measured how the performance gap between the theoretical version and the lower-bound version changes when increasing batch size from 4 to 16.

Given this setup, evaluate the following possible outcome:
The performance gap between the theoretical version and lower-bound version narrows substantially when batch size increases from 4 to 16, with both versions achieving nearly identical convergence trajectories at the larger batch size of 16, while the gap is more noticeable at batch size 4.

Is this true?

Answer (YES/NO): NO